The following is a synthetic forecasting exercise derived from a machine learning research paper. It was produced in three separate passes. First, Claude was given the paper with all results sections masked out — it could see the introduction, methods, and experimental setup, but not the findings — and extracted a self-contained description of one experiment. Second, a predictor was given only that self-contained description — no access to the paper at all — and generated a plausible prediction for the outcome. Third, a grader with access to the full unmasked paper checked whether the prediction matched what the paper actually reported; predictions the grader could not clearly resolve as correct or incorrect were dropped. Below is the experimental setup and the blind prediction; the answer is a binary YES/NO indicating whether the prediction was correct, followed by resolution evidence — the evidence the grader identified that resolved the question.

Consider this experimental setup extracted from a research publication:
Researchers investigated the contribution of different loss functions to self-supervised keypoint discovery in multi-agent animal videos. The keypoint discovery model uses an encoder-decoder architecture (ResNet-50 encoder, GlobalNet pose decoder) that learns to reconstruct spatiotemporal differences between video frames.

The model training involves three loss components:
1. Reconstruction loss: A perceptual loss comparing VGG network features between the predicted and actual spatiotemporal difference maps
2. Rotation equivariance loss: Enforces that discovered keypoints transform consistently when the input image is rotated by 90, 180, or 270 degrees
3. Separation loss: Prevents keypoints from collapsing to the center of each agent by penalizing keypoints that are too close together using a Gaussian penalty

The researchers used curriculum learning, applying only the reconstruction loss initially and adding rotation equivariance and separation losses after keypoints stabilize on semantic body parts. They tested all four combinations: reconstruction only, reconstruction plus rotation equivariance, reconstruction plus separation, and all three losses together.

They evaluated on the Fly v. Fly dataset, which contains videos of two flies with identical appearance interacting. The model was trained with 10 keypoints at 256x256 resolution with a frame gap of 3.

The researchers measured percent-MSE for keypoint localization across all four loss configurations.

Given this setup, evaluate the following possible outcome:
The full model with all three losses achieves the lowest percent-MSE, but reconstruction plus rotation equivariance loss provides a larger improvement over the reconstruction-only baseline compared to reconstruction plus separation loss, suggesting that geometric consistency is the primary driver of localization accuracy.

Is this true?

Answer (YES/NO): YES